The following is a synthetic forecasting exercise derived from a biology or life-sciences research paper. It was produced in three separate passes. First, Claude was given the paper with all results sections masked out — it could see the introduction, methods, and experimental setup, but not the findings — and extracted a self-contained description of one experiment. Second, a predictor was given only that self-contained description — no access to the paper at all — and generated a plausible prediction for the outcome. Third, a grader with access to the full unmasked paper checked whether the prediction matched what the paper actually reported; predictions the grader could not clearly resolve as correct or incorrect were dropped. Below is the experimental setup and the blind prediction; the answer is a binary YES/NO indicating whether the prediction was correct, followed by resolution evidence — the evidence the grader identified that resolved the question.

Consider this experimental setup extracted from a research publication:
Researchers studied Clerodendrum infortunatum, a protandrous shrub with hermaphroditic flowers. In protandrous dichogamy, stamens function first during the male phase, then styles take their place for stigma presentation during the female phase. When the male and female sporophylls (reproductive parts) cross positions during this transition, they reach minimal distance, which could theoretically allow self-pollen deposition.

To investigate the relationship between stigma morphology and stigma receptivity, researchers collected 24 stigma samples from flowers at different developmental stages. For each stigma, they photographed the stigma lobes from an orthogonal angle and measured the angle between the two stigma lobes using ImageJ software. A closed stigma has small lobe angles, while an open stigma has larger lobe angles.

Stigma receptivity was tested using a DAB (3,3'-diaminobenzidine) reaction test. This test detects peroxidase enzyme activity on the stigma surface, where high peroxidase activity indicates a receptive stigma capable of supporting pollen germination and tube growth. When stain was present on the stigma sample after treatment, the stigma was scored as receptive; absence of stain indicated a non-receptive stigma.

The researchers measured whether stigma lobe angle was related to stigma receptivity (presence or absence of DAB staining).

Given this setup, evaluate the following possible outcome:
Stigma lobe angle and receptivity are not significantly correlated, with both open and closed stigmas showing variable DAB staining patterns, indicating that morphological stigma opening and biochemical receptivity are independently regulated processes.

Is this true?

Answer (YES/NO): NO